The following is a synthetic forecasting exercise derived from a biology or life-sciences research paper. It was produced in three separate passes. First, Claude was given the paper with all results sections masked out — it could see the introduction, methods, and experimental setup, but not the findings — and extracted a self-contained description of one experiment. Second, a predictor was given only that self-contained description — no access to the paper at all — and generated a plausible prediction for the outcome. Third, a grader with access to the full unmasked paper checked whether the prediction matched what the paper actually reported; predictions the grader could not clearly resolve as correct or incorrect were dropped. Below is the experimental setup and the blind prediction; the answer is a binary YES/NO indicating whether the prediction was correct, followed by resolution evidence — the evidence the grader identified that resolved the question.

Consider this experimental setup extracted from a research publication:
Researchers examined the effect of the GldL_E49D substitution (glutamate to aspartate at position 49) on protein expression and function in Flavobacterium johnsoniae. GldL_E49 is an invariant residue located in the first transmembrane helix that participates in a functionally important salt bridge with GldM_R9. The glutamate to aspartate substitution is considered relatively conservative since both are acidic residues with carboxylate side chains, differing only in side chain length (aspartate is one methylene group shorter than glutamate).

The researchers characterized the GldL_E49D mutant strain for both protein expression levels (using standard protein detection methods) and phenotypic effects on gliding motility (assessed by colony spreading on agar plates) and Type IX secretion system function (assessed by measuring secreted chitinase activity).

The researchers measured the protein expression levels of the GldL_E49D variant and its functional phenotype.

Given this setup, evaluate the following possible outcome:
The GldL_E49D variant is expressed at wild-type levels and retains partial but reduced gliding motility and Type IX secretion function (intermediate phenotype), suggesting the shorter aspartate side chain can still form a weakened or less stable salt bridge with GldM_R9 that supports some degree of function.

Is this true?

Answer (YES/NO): NO